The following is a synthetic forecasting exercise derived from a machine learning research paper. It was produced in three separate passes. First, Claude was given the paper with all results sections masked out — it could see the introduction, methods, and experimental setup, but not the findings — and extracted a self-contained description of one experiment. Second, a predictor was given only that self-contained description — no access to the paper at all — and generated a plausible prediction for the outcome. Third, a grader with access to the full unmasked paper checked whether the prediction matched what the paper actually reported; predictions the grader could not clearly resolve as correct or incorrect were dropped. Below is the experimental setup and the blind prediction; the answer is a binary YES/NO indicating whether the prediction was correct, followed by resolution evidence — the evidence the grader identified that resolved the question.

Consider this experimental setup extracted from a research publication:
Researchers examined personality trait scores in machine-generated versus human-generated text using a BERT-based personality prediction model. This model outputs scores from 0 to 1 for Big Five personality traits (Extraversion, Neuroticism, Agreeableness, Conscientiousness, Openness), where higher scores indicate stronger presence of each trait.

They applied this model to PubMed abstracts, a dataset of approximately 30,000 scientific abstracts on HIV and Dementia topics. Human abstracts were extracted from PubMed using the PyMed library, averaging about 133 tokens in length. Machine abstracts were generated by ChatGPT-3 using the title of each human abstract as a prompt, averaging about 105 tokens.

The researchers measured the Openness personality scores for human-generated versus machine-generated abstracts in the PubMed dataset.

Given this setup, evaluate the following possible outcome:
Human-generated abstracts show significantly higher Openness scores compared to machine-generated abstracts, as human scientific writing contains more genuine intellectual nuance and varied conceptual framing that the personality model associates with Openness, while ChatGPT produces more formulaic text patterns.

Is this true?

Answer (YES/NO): YES